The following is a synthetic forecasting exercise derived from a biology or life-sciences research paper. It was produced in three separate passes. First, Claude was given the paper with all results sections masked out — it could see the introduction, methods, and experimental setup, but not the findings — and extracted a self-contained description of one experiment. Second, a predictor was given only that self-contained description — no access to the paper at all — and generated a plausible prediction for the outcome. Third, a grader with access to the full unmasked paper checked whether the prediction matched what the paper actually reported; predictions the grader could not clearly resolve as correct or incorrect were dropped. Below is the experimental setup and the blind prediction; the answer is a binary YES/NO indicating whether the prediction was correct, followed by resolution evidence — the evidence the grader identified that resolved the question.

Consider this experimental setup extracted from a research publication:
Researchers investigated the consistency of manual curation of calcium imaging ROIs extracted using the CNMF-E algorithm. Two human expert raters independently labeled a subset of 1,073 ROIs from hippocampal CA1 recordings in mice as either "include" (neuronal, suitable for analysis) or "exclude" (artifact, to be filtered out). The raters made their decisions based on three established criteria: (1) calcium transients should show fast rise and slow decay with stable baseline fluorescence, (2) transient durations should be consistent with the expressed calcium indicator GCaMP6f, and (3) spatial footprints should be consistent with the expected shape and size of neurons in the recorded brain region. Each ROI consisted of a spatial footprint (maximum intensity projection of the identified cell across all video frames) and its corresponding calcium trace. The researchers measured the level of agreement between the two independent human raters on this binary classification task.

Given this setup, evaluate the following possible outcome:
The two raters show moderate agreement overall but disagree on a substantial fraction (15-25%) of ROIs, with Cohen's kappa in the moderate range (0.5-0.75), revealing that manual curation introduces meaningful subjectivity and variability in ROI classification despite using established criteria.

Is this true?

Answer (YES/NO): NO